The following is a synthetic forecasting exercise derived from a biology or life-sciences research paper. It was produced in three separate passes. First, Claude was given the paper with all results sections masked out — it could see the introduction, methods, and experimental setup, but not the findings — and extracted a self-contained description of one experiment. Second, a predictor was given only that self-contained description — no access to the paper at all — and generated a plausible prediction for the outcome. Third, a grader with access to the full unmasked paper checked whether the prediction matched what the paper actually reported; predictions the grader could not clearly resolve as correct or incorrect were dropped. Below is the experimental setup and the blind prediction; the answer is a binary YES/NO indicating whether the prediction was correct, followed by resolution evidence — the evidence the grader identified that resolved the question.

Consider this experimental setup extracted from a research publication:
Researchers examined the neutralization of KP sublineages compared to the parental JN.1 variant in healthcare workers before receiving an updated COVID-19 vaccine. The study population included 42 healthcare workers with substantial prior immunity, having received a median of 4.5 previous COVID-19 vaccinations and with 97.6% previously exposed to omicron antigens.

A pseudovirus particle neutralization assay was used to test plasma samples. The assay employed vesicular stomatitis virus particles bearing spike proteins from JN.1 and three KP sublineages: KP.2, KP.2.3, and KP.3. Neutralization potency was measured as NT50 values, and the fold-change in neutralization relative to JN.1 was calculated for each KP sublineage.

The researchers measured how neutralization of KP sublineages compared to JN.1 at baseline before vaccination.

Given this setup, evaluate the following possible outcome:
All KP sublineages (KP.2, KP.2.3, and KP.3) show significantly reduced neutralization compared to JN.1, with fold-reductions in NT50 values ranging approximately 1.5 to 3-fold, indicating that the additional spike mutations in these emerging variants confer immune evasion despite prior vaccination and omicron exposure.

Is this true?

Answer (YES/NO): NO